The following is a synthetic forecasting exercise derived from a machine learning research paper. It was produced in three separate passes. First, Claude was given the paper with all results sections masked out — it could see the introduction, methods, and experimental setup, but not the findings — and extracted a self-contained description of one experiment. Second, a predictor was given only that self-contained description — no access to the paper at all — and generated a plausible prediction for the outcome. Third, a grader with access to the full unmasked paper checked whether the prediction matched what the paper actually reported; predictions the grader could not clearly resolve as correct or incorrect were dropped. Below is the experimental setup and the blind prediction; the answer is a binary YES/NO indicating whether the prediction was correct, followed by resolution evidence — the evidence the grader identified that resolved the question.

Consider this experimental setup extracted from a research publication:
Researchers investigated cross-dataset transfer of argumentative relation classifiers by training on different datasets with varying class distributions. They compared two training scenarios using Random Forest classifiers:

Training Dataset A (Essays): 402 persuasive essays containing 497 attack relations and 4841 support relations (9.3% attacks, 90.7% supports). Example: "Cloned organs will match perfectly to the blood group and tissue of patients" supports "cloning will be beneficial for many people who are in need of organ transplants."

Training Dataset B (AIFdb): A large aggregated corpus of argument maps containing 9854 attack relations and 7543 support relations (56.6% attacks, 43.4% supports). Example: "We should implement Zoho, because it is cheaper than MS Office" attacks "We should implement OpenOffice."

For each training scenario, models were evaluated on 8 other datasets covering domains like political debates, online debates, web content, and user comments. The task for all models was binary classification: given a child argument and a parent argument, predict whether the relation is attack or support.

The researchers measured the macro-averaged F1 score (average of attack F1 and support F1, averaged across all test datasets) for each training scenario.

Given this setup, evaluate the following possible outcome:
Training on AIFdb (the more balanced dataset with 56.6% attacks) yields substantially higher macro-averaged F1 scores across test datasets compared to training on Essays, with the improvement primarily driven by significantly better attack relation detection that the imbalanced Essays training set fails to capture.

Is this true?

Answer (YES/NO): NO